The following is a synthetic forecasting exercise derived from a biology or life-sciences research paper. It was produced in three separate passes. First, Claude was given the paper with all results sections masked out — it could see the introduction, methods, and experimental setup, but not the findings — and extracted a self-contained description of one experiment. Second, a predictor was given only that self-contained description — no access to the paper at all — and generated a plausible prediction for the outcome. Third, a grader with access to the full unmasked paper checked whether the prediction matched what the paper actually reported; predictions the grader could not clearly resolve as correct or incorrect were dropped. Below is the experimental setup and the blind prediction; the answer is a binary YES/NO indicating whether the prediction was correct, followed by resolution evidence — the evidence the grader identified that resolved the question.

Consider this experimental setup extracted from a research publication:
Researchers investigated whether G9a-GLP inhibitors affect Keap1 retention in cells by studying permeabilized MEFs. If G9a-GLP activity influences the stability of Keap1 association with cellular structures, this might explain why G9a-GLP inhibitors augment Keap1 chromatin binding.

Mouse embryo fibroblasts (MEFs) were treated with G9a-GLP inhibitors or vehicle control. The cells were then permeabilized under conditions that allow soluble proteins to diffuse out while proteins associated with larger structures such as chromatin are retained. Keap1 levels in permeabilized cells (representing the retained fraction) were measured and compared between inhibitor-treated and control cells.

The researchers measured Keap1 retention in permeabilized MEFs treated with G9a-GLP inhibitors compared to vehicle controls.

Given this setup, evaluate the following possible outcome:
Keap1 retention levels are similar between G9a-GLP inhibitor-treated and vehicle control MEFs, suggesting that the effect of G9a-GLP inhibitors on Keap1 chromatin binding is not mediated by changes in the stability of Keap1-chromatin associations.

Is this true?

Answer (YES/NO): NO